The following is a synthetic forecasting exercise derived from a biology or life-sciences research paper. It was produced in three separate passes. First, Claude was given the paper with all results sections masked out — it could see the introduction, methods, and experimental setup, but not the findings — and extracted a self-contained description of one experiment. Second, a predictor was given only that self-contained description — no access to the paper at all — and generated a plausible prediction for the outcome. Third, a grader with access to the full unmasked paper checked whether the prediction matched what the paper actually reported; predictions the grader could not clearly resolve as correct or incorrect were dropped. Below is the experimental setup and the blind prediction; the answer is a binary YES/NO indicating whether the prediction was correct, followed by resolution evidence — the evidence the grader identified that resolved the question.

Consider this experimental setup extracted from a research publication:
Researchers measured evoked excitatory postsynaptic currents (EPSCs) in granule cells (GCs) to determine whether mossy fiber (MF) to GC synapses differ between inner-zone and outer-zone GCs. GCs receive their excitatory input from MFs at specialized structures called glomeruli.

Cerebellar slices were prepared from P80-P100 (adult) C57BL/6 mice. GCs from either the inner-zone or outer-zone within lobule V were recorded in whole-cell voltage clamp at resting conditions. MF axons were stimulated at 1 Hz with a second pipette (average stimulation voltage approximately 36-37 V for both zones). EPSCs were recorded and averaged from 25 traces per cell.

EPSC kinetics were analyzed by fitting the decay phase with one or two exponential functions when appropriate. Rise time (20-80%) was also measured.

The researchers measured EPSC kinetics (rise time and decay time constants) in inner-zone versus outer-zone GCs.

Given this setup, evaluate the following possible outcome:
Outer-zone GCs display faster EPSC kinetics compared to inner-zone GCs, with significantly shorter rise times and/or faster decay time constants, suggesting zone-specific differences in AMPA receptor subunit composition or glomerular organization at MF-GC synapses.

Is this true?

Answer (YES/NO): NO